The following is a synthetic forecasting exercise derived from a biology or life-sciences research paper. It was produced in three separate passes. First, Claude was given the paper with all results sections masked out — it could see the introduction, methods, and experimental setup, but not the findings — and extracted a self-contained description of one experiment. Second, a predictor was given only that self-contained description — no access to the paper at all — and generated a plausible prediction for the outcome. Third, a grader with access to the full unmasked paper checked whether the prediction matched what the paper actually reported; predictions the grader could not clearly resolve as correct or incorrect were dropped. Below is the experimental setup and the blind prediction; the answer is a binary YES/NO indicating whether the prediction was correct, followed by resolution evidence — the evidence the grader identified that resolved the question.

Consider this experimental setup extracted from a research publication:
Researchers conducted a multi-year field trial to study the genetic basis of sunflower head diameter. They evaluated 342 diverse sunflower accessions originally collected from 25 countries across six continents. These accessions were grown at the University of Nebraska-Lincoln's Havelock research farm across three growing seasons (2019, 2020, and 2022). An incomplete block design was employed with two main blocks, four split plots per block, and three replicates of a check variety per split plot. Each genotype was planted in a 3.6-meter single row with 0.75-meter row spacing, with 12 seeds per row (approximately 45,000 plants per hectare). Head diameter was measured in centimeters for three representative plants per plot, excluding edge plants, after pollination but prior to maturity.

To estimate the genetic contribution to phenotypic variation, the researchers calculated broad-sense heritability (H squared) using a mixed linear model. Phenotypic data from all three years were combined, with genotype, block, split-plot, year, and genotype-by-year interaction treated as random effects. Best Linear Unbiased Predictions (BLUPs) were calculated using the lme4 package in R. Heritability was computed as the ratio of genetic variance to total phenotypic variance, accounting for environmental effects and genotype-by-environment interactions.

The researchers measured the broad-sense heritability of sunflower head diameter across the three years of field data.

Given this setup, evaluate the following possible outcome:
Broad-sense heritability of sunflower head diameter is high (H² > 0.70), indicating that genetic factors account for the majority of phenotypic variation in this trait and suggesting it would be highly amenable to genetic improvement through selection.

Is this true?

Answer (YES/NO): YES